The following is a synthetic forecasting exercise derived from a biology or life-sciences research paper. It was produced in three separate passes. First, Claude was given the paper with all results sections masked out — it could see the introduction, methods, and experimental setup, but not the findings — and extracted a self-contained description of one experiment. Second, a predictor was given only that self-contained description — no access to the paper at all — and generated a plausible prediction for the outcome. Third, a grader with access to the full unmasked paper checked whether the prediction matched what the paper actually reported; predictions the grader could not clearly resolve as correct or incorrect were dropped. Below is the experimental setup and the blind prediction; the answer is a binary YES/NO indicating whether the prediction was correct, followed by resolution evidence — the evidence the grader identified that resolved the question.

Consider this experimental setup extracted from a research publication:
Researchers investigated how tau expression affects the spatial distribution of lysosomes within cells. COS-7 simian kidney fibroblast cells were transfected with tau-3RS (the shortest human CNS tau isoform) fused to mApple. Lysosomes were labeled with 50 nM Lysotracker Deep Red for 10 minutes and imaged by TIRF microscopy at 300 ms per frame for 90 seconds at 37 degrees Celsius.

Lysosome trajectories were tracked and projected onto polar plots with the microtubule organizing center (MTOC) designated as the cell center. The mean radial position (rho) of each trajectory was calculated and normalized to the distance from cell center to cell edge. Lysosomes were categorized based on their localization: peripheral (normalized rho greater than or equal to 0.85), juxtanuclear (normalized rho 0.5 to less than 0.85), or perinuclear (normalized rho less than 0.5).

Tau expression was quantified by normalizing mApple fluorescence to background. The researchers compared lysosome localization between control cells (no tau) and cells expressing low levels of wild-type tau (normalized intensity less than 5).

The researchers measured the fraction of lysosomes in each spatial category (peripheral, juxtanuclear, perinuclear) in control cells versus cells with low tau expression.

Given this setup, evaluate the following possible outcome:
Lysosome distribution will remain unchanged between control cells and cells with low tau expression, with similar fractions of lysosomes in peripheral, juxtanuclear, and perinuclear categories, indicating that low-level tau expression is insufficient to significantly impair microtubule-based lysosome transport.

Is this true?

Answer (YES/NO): YES